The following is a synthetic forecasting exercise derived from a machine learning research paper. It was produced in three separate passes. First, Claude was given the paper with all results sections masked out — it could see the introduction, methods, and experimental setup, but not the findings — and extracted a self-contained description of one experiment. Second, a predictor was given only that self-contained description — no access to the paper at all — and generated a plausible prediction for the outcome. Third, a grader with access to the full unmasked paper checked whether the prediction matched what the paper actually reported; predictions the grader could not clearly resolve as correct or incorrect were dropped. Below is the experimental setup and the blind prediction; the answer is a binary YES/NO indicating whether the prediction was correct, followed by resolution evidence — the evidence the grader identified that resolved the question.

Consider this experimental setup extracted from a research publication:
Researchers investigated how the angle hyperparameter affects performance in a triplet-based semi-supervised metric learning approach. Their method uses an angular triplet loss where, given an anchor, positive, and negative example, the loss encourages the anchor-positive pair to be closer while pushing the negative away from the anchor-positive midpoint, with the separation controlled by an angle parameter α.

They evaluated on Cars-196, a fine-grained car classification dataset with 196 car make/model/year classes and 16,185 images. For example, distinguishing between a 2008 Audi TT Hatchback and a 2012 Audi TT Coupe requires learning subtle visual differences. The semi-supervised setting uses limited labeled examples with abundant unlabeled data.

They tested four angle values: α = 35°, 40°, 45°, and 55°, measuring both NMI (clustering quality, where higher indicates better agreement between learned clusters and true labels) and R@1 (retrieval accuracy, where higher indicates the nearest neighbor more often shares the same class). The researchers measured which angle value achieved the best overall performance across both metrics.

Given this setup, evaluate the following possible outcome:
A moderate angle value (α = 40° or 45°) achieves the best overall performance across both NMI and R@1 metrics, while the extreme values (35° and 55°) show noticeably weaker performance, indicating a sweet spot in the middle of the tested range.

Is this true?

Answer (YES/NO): NO